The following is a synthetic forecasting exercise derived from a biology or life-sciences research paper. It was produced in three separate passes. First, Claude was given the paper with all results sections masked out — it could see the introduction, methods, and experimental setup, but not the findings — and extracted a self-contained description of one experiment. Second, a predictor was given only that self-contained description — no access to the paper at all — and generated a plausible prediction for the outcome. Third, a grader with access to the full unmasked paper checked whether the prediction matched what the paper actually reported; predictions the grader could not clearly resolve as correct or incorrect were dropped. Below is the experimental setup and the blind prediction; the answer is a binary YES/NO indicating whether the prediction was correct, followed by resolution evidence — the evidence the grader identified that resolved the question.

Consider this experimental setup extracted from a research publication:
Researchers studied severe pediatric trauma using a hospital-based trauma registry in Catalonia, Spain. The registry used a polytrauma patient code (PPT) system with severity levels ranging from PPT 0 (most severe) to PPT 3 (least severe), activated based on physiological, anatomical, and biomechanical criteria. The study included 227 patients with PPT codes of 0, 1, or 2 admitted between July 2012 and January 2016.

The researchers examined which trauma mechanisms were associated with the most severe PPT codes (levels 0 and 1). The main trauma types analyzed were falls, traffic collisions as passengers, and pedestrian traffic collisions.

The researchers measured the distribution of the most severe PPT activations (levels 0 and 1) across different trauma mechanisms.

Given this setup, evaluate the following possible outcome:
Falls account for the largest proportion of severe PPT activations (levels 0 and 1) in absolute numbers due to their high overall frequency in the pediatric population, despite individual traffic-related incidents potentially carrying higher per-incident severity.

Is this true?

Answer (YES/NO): YES